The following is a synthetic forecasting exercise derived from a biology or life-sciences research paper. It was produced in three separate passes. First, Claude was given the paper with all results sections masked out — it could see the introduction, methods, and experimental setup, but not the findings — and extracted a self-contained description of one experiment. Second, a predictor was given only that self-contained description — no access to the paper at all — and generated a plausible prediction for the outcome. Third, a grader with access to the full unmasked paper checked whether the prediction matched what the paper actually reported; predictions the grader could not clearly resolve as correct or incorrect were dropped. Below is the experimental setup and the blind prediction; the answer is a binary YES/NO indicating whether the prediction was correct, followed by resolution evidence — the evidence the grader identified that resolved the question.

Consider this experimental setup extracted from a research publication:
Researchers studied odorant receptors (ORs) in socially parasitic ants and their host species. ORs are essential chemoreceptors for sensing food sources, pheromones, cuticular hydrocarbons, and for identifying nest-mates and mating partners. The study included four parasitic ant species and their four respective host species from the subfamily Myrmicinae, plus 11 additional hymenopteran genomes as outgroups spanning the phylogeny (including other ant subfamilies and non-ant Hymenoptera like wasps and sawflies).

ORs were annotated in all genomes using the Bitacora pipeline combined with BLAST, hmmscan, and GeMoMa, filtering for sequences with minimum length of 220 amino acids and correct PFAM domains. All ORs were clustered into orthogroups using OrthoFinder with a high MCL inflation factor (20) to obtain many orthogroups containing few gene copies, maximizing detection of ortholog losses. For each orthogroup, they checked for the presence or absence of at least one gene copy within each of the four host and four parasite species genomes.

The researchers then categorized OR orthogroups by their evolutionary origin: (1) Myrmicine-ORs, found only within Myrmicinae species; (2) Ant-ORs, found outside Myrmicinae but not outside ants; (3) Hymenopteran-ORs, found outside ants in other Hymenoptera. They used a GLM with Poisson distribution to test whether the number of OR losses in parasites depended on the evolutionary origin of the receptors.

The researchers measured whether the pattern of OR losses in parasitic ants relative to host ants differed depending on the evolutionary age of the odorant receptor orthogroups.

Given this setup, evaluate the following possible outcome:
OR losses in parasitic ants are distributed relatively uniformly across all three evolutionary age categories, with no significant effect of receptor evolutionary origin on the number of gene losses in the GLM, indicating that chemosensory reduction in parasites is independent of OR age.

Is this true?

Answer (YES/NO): NO